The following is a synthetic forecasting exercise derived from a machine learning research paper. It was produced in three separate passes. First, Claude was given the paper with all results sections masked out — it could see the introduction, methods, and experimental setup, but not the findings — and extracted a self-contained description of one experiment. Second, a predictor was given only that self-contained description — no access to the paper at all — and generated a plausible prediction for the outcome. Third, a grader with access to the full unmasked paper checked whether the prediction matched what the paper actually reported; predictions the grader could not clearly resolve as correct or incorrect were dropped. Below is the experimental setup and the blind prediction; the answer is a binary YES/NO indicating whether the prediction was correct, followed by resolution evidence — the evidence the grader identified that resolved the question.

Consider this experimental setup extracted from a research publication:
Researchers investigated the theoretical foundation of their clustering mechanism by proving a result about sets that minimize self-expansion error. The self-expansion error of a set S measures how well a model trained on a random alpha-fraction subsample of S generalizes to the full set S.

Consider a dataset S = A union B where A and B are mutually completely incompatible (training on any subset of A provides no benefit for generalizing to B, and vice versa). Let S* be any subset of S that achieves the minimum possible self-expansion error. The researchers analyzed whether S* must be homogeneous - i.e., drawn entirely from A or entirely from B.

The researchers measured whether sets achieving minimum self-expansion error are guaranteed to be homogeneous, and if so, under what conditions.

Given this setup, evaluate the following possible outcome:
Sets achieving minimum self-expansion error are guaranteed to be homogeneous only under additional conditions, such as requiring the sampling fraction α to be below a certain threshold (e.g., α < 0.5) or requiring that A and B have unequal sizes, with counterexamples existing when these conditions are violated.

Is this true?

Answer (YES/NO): NO